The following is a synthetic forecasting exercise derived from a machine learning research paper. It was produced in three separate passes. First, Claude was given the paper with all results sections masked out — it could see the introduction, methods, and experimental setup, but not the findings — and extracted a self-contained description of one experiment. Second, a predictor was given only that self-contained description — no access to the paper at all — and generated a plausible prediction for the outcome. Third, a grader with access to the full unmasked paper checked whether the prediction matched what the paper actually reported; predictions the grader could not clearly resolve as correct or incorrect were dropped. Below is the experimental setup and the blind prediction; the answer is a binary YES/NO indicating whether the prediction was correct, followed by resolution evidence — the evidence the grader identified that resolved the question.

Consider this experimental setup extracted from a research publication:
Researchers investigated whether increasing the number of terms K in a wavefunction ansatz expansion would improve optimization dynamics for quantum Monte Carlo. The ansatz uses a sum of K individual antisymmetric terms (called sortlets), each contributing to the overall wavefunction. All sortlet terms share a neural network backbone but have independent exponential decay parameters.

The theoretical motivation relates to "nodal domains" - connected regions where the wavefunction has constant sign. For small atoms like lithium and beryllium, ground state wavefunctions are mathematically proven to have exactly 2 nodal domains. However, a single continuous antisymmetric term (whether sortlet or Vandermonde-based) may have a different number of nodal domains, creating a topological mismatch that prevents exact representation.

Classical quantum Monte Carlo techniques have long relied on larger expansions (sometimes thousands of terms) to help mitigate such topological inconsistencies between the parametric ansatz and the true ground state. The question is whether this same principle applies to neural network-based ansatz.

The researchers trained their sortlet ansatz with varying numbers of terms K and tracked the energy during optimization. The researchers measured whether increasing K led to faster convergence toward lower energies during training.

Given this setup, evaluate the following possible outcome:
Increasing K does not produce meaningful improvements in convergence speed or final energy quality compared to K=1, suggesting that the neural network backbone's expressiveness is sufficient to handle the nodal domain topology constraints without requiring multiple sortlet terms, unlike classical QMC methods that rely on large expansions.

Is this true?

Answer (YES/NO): NO